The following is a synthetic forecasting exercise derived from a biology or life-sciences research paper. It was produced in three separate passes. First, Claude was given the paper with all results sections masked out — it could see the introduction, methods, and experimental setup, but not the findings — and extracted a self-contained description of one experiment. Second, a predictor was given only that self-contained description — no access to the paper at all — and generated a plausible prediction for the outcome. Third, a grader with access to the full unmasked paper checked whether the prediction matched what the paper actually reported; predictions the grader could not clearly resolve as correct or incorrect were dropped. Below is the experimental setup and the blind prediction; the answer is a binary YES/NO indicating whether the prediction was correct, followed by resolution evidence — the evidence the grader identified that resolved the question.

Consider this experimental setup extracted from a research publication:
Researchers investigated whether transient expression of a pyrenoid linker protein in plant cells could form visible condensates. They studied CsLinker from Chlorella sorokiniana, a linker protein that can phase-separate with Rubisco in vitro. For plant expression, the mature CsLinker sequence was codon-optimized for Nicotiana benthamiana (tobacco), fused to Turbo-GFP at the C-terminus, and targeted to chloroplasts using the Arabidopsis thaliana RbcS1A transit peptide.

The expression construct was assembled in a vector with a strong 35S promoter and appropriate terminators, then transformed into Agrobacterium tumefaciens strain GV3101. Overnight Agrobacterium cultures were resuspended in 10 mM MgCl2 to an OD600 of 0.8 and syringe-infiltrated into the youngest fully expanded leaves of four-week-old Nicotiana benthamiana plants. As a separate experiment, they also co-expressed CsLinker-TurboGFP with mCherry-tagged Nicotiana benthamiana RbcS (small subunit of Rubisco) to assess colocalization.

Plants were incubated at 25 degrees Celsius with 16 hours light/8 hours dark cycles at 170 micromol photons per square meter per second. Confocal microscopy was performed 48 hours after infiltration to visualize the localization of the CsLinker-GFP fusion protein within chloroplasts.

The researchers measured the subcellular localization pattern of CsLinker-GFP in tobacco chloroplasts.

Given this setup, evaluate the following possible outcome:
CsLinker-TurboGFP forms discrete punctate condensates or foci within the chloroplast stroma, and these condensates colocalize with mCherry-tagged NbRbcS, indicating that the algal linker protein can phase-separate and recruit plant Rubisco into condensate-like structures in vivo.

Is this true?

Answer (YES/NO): YES